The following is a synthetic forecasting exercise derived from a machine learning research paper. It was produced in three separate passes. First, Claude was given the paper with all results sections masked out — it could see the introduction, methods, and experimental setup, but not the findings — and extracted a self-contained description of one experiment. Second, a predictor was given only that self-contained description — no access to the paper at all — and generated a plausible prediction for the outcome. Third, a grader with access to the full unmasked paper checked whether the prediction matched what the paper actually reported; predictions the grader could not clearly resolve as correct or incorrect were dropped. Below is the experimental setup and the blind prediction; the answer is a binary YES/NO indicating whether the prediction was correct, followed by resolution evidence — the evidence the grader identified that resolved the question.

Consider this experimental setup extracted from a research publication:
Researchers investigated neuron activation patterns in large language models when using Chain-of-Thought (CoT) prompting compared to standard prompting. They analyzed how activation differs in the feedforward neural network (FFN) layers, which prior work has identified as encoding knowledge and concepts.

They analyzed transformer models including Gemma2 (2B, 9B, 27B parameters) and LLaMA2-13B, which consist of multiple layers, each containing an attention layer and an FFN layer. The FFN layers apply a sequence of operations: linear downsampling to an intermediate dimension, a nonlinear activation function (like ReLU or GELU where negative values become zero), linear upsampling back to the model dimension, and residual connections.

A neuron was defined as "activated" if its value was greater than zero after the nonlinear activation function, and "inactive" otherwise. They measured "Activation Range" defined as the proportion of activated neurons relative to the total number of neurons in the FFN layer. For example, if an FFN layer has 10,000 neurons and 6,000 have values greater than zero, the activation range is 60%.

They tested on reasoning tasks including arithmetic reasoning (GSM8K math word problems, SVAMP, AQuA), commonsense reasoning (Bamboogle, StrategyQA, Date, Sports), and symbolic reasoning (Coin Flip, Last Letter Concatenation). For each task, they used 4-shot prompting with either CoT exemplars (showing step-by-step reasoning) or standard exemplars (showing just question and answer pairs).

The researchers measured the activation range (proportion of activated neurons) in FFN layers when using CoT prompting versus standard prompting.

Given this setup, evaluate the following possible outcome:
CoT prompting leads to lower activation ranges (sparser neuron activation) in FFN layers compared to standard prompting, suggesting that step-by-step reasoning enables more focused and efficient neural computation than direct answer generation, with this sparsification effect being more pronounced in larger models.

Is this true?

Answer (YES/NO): NO